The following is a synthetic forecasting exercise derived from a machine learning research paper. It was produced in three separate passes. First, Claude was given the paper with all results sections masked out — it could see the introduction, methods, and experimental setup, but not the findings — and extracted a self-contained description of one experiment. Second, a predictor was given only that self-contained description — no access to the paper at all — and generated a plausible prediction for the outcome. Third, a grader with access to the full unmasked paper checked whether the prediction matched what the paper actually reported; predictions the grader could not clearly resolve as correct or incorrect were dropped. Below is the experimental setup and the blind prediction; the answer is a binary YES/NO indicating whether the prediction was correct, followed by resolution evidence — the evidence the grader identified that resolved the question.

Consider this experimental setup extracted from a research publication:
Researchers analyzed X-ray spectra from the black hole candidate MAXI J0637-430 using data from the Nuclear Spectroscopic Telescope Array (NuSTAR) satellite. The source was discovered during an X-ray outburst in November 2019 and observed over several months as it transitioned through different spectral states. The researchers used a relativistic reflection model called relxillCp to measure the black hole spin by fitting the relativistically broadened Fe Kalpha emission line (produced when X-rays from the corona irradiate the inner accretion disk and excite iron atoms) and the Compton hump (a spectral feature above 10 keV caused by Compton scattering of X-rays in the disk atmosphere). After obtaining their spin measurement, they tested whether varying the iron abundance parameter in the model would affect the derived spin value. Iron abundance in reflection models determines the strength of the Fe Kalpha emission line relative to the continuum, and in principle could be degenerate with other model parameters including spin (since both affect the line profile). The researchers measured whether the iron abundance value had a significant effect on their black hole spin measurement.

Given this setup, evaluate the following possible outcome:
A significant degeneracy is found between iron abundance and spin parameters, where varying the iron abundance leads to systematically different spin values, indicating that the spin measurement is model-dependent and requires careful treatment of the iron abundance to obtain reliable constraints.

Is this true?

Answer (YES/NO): NO